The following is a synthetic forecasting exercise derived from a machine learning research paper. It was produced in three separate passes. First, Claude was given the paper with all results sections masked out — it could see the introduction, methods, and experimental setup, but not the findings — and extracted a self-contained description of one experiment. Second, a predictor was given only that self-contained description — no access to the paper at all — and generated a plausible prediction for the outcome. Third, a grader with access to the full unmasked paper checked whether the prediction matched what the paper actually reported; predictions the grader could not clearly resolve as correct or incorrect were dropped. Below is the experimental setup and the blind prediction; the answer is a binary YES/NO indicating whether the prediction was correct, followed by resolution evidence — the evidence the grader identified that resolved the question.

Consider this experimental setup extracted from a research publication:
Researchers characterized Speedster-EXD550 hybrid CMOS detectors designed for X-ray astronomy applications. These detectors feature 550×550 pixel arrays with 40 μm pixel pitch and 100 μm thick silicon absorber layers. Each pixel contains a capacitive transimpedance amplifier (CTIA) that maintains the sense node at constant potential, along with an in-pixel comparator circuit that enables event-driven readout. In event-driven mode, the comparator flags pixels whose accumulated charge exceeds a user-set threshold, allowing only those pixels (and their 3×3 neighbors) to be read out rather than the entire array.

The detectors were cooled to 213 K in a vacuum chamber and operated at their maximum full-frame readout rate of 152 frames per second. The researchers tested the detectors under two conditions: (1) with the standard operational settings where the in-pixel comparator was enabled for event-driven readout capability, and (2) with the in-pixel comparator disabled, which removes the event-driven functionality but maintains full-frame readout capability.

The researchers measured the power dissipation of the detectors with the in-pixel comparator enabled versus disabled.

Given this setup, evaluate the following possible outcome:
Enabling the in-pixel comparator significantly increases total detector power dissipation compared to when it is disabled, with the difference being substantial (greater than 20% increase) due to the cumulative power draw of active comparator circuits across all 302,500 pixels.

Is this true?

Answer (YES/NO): YES